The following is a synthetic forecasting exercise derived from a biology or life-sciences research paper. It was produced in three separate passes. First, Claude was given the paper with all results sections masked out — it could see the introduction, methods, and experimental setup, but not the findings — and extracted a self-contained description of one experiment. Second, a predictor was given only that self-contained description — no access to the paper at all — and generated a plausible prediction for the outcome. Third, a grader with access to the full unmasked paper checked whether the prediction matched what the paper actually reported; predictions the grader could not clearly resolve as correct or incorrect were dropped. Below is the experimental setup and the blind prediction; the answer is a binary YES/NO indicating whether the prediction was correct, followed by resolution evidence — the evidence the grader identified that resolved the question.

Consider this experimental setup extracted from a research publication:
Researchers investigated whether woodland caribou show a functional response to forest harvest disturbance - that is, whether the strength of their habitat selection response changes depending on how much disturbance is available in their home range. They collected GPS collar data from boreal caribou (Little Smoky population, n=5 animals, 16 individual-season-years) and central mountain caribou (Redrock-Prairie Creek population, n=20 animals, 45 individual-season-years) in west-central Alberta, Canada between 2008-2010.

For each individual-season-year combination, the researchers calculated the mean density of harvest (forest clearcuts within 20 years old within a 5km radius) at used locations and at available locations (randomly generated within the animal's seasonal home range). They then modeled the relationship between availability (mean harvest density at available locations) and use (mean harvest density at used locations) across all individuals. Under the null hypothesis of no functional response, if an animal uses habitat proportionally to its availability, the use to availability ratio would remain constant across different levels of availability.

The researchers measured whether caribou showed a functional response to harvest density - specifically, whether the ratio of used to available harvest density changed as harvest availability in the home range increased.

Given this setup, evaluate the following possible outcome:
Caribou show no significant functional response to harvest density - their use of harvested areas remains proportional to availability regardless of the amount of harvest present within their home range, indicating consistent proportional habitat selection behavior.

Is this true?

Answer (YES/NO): NO